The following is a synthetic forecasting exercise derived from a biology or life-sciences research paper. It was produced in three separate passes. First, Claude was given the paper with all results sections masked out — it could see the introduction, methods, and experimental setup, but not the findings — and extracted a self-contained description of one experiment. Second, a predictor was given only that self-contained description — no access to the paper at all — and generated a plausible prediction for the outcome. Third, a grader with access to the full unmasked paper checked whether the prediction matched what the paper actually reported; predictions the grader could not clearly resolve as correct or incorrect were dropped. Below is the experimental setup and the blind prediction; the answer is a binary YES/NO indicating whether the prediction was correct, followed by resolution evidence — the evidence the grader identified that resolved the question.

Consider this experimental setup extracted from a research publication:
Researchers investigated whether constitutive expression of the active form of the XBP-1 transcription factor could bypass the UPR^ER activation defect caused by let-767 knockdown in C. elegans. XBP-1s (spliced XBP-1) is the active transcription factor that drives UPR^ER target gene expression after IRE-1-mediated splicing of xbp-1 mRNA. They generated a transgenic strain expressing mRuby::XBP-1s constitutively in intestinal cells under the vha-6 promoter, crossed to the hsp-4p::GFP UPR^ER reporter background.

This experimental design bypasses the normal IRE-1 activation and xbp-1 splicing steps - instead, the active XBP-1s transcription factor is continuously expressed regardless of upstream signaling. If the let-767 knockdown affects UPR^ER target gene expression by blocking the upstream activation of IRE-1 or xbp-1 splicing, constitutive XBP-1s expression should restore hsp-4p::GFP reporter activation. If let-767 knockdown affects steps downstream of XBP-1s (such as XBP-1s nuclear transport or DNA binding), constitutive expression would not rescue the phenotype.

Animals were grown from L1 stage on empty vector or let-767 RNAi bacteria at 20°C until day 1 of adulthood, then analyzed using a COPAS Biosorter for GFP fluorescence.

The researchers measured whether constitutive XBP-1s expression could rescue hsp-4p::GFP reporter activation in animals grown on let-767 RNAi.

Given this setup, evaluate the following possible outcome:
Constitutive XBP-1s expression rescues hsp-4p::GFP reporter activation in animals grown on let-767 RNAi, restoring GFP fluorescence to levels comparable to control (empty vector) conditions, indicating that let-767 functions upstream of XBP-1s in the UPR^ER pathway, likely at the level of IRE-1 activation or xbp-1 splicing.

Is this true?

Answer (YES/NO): NO